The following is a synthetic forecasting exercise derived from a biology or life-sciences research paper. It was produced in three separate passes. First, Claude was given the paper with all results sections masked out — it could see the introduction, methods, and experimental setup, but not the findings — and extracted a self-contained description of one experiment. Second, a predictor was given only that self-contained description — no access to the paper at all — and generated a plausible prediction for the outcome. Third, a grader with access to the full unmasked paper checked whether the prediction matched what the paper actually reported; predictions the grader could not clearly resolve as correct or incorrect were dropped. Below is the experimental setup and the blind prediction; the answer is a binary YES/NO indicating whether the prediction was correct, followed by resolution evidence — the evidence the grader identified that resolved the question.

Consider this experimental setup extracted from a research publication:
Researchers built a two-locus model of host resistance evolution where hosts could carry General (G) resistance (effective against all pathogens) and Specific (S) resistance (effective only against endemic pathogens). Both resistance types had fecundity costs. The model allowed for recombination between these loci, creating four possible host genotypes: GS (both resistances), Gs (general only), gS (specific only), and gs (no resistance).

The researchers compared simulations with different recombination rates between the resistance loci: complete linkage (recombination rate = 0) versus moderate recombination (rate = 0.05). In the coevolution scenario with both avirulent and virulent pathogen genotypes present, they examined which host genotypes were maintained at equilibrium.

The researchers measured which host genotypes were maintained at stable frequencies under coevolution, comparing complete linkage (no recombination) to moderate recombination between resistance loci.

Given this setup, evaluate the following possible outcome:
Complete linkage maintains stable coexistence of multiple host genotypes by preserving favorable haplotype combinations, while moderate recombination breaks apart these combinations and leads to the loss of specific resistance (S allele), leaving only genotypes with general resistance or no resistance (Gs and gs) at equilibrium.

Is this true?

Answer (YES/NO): NO